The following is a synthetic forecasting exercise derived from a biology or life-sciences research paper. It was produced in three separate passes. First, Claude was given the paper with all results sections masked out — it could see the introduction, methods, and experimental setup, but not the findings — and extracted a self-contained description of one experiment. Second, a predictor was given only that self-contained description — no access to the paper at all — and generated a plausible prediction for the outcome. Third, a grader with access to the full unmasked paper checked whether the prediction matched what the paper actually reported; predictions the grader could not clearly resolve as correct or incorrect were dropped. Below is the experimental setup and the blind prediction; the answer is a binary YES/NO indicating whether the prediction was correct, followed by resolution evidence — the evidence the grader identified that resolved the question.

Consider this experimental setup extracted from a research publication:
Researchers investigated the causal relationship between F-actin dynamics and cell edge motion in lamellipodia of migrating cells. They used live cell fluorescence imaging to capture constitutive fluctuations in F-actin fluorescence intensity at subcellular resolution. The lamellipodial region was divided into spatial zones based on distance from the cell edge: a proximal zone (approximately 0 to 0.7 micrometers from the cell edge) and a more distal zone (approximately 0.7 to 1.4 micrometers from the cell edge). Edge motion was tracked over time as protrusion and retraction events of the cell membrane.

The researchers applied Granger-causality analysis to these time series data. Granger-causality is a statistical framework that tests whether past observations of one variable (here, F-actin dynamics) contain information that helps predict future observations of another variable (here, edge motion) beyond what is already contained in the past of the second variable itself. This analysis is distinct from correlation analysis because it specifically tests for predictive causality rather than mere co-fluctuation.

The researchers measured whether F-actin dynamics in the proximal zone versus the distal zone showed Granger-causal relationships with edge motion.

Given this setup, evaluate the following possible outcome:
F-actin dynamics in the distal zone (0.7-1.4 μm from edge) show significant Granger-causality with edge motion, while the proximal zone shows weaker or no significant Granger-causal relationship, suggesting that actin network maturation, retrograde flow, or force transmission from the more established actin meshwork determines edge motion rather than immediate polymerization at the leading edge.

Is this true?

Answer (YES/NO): NO